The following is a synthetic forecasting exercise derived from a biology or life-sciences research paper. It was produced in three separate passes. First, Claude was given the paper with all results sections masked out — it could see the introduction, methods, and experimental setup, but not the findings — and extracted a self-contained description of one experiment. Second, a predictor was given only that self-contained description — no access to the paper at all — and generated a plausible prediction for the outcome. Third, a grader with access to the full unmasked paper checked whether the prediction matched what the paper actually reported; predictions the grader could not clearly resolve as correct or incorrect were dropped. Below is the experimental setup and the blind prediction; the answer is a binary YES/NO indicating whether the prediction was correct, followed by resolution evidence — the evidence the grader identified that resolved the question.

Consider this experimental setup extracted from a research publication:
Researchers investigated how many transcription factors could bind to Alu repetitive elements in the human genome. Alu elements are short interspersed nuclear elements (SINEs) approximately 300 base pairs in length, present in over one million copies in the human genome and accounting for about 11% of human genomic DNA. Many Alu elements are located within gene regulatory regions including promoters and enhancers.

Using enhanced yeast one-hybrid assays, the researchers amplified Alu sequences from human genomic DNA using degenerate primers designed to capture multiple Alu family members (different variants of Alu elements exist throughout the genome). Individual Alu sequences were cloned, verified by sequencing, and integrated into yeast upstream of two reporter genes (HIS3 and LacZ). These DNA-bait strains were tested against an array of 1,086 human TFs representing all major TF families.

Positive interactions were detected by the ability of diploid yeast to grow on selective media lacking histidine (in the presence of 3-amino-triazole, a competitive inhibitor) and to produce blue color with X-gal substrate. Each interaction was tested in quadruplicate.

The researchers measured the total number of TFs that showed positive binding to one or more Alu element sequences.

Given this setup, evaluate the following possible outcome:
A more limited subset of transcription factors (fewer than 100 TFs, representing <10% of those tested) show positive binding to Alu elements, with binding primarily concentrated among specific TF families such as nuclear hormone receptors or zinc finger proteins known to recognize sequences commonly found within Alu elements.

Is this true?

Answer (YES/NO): YES